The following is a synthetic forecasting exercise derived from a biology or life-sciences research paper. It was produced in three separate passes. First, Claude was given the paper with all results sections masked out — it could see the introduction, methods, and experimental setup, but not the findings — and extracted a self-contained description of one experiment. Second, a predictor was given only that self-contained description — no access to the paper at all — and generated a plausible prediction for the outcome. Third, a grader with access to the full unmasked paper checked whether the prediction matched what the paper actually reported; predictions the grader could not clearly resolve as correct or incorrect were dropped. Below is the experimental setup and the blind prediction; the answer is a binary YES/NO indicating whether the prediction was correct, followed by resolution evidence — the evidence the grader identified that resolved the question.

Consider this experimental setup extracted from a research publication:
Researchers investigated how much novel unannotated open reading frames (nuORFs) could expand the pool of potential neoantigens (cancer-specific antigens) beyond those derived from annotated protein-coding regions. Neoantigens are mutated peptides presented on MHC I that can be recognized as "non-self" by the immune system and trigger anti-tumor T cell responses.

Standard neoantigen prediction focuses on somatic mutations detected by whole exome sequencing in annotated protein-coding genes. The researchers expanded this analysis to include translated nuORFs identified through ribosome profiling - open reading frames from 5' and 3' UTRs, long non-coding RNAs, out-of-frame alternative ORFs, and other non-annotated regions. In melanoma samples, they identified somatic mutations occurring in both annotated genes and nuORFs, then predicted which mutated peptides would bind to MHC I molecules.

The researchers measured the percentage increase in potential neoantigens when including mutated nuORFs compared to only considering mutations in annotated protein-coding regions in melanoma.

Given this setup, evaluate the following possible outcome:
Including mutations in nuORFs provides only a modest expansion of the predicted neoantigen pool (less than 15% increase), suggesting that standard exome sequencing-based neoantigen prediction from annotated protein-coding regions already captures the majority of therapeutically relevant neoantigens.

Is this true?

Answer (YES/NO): NO